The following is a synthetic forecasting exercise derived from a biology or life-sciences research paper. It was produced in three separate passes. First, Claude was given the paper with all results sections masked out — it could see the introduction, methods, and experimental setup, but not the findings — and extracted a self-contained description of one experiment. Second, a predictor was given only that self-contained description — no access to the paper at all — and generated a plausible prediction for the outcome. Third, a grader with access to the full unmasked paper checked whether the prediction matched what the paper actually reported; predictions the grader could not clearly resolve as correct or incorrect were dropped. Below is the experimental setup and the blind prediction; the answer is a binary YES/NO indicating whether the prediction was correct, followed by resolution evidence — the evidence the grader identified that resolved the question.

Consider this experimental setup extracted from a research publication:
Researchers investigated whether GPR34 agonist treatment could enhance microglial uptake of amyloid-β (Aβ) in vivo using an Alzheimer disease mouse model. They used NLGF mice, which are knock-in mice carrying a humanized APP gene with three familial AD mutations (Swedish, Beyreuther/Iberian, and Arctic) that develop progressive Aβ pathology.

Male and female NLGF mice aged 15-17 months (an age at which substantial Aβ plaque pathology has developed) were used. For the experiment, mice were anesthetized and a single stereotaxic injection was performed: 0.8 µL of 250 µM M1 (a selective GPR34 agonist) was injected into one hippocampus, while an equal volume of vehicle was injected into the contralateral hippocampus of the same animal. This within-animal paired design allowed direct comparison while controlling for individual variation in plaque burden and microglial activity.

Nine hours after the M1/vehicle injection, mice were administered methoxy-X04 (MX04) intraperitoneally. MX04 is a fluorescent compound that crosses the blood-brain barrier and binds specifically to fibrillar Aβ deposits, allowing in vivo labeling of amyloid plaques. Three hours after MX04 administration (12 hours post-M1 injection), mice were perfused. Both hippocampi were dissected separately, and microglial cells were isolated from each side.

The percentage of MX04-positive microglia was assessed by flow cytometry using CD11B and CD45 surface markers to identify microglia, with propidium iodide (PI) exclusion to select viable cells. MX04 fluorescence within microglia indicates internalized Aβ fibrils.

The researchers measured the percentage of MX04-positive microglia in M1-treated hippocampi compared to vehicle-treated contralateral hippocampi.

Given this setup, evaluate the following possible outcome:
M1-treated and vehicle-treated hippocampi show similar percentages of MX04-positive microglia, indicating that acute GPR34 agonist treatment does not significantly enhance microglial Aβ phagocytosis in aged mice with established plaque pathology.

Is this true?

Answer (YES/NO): NO